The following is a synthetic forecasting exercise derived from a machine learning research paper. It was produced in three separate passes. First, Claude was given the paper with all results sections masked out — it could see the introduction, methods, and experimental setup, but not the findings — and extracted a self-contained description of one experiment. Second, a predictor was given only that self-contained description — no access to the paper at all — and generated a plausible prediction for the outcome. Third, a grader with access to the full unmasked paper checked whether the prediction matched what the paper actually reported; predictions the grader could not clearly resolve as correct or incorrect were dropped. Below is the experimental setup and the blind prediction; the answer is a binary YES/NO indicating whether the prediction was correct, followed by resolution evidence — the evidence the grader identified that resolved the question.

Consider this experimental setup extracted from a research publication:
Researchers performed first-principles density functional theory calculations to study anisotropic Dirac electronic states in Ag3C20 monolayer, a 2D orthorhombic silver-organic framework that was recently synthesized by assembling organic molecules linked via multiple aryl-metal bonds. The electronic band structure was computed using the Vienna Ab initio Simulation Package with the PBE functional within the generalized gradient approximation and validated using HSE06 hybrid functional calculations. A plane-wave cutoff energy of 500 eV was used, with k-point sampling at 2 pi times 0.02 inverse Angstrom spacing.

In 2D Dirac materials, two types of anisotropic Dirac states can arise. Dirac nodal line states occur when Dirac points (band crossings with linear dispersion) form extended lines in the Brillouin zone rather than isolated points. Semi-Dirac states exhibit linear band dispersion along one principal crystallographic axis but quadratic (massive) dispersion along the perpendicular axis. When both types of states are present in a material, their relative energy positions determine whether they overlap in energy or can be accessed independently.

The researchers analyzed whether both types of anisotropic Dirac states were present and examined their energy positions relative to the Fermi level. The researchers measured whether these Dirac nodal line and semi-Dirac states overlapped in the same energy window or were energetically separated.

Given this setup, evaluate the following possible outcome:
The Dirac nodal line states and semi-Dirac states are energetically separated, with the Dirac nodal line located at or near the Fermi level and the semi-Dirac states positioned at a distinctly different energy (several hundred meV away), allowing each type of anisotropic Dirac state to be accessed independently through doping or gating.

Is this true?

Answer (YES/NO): YES